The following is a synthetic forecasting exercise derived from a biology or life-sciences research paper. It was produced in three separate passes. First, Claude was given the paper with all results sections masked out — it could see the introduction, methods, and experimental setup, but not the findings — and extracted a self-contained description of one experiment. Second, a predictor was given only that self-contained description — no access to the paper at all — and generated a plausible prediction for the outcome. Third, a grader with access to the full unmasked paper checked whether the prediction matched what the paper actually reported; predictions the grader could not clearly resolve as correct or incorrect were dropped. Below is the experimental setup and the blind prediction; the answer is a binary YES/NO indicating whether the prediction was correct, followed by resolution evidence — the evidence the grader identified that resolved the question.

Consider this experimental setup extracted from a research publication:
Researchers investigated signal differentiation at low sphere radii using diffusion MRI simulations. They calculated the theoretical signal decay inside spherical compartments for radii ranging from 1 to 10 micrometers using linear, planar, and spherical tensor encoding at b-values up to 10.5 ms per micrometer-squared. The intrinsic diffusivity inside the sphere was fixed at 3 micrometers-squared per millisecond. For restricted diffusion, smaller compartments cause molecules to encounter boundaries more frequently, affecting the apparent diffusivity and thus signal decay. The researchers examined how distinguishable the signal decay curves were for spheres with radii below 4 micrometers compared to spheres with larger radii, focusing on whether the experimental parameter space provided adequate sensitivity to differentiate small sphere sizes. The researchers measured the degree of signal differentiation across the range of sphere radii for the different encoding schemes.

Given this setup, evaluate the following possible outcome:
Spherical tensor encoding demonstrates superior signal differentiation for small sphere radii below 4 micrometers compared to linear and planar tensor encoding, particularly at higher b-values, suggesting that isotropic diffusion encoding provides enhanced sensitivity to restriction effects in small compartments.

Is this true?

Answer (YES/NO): NO